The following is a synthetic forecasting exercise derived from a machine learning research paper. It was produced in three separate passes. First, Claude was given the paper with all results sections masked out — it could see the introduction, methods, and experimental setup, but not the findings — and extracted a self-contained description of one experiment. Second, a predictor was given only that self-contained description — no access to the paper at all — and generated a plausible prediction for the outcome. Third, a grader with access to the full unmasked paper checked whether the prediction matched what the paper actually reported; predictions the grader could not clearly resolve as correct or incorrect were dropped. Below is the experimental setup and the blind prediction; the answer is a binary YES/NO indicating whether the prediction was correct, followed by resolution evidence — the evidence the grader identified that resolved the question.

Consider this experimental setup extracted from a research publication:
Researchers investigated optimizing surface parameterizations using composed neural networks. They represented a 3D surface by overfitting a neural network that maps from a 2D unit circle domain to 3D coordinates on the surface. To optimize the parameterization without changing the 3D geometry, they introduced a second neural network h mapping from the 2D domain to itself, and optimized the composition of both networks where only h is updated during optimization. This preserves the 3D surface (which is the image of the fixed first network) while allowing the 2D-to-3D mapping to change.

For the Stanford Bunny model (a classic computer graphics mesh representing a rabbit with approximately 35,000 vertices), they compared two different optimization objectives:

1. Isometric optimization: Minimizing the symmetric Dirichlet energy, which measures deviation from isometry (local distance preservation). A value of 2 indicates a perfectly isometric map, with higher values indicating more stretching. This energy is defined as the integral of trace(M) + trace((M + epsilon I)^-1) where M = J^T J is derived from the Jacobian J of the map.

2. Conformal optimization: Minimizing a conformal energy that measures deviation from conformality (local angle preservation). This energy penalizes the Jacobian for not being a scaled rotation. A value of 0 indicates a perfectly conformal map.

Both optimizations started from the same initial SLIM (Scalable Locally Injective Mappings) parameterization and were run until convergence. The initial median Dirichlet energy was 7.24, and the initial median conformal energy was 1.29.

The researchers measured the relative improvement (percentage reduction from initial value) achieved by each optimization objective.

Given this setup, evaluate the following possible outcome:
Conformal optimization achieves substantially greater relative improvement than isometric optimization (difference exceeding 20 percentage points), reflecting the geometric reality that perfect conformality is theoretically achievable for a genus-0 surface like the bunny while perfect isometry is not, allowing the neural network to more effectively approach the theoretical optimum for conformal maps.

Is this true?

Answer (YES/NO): NO